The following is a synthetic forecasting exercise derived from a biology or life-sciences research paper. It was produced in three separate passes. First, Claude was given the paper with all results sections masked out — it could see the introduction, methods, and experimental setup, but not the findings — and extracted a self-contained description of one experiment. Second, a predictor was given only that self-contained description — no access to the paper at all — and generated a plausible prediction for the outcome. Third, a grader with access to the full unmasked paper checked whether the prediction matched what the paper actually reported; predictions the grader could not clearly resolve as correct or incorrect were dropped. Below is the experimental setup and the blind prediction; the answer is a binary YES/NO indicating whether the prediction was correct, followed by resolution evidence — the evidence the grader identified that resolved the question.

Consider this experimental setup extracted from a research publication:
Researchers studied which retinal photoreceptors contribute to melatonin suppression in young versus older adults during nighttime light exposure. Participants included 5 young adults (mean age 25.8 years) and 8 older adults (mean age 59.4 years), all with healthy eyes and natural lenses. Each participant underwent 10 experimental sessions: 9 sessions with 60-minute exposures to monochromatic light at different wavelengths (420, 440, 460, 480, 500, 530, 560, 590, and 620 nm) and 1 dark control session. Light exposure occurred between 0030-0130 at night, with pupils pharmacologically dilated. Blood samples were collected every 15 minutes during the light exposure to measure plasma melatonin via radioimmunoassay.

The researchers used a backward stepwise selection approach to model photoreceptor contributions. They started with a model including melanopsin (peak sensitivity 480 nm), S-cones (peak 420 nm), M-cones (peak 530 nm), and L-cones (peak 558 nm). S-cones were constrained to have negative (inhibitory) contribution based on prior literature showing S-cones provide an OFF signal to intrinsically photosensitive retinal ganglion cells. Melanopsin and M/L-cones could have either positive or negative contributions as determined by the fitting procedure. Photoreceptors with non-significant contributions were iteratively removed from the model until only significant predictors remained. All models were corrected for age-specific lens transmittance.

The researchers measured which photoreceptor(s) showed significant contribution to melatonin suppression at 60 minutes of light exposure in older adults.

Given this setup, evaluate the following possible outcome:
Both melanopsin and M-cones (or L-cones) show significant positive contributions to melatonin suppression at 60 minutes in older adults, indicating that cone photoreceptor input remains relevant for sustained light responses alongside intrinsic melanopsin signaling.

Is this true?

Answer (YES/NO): YES